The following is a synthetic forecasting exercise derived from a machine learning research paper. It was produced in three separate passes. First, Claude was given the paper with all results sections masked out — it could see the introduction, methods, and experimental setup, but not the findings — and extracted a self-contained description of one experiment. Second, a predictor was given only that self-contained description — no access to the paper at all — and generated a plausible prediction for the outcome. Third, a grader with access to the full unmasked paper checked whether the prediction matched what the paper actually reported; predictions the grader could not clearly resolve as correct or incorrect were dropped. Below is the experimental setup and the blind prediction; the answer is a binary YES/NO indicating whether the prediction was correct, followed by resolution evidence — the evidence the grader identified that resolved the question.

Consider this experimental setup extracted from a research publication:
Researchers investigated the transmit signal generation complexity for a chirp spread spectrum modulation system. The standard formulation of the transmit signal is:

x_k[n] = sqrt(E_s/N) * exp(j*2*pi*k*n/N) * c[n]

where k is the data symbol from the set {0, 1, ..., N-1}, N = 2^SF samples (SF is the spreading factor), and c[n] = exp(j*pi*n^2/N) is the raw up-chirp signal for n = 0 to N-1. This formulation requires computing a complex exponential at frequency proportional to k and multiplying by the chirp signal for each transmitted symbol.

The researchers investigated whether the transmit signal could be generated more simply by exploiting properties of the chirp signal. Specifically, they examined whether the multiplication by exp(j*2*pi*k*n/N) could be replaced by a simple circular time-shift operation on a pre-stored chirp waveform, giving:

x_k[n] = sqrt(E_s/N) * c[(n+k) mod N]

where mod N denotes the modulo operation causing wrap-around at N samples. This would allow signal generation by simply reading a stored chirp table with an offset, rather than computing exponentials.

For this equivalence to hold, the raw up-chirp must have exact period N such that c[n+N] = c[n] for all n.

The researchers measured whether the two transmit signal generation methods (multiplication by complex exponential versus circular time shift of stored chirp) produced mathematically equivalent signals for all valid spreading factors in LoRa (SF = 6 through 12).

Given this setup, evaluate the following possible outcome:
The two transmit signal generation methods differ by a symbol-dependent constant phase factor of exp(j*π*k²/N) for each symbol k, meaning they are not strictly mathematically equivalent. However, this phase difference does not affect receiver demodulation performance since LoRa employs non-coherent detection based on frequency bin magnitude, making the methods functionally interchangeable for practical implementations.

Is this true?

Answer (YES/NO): NO